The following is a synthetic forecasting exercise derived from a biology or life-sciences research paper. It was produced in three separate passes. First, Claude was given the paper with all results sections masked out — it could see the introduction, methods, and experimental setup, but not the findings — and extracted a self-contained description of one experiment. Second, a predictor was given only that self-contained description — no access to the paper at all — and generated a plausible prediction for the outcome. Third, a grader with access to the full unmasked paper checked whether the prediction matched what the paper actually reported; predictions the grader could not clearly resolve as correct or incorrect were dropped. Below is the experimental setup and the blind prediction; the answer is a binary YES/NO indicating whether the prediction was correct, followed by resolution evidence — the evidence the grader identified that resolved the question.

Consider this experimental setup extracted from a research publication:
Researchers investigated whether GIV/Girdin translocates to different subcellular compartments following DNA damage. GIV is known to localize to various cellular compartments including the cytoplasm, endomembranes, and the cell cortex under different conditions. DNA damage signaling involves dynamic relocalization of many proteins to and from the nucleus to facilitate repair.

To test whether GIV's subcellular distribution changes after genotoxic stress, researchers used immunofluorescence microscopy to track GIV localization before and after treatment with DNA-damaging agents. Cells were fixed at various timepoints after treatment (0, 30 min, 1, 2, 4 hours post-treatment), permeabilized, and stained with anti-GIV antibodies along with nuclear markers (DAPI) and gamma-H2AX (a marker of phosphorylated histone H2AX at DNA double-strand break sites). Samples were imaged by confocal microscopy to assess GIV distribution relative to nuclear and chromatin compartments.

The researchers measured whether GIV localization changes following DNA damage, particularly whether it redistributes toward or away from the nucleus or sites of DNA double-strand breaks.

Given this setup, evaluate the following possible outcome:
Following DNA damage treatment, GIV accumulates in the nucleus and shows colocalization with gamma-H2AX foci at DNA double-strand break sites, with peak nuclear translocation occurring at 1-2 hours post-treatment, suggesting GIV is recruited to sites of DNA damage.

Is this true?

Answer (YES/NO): NO